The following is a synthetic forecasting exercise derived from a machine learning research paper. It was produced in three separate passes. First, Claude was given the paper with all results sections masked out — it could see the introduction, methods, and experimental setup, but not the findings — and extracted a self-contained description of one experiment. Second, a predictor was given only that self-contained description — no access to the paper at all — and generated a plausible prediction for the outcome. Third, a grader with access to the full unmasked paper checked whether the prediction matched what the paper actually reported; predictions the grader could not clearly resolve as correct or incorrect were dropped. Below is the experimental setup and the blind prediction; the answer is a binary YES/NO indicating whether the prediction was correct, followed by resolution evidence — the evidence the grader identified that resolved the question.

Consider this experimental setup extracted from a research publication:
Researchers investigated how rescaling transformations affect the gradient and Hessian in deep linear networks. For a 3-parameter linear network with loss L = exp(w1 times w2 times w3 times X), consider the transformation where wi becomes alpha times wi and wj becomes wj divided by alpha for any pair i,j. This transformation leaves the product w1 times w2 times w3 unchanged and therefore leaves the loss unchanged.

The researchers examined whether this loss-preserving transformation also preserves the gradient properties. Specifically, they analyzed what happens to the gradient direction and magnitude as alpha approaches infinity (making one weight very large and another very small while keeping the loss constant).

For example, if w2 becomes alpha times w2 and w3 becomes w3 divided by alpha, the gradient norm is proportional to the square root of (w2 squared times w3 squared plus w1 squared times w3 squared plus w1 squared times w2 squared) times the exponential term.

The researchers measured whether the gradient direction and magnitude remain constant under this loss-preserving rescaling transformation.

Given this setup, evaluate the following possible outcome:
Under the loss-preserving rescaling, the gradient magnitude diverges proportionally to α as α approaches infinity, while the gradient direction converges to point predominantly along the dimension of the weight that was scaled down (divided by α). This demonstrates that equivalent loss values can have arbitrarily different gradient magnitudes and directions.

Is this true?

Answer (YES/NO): YES